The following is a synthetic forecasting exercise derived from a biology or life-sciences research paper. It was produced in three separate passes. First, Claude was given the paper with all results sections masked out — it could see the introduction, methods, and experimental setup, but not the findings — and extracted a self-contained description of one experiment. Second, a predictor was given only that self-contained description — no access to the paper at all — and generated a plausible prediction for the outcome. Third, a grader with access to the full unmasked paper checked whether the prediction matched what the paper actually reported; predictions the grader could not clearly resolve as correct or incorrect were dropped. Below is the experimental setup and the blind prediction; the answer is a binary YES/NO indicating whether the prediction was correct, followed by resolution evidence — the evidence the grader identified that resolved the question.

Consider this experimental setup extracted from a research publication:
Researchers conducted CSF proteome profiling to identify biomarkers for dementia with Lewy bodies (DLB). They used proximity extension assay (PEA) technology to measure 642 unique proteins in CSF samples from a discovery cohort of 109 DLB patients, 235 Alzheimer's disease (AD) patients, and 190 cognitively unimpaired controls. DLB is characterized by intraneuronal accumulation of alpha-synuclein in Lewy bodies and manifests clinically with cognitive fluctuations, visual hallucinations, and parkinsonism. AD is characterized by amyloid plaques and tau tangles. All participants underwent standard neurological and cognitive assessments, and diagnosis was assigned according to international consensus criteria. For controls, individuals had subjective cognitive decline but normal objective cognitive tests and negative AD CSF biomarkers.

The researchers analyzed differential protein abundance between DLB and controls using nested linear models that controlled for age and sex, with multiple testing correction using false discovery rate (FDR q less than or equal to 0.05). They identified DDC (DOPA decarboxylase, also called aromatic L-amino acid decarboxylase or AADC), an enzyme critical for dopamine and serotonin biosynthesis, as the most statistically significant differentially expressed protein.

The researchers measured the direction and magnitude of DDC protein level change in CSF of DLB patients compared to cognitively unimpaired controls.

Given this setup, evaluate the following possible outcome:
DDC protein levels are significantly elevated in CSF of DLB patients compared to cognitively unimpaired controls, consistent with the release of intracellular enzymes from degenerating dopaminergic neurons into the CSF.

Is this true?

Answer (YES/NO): YES